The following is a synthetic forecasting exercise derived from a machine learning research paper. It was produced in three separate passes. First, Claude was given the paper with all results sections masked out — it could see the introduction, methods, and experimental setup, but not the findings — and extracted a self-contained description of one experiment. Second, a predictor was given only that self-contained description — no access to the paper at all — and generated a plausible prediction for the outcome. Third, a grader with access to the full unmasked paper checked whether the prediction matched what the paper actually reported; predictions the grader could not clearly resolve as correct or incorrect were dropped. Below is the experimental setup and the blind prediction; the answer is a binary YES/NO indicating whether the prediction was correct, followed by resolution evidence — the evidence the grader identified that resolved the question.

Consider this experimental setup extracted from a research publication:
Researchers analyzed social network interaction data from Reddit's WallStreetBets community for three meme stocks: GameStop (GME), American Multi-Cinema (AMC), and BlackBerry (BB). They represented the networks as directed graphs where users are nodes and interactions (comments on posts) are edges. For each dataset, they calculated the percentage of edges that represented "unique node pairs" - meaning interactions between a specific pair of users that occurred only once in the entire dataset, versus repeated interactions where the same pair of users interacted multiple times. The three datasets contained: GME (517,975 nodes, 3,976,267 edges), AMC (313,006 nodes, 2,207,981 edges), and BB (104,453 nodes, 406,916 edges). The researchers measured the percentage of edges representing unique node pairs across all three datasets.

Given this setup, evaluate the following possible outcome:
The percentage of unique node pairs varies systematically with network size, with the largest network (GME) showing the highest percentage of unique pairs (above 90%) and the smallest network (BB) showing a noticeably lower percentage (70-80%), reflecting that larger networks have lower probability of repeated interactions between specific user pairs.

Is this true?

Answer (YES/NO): NO